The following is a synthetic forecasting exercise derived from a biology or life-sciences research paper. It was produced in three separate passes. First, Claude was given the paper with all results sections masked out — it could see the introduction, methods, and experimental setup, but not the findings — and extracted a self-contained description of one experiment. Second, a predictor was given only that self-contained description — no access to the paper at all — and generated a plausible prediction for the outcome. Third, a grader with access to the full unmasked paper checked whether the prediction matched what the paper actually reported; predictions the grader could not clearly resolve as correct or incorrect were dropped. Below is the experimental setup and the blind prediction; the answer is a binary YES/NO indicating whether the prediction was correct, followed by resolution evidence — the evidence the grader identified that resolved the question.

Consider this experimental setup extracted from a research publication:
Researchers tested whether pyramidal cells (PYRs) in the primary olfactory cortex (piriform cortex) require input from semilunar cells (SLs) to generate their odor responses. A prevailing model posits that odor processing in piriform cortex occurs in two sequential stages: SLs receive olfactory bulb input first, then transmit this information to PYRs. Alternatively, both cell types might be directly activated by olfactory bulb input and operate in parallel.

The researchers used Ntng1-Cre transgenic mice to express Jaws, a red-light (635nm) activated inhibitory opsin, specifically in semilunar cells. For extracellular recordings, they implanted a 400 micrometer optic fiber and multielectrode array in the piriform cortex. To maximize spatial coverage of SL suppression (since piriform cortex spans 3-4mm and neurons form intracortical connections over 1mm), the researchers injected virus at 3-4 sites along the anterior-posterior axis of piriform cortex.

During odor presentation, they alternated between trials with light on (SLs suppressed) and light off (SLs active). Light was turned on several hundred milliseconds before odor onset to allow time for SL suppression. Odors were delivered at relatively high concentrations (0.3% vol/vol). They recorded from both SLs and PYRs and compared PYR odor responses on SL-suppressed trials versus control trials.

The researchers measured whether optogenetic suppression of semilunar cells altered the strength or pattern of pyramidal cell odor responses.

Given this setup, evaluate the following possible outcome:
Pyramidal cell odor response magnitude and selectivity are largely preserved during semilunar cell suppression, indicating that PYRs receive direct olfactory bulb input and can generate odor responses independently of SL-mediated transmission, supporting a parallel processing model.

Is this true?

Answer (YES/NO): YES